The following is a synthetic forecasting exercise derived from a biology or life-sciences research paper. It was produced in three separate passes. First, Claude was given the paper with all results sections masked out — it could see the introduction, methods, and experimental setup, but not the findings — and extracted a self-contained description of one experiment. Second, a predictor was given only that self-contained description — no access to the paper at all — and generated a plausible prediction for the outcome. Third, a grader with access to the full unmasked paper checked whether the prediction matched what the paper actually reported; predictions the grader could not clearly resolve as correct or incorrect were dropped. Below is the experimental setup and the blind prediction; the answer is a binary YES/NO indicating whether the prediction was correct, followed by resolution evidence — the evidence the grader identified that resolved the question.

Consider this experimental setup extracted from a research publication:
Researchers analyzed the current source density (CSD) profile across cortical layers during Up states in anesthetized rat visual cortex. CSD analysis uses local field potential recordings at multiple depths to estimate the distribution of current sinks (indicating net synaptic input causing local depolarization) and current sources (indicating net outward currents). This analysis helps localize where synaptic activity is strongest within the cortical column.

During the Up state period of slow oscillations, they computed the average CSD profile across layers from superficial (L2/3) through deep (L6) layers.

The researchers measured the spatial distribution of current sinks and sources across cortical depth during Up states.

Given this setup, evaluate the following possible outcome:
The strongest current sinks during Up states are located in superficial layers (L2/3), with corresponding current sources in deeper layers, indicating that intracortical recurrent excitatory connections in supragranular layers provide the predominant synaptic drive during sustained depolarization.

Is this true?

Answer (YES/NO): NO